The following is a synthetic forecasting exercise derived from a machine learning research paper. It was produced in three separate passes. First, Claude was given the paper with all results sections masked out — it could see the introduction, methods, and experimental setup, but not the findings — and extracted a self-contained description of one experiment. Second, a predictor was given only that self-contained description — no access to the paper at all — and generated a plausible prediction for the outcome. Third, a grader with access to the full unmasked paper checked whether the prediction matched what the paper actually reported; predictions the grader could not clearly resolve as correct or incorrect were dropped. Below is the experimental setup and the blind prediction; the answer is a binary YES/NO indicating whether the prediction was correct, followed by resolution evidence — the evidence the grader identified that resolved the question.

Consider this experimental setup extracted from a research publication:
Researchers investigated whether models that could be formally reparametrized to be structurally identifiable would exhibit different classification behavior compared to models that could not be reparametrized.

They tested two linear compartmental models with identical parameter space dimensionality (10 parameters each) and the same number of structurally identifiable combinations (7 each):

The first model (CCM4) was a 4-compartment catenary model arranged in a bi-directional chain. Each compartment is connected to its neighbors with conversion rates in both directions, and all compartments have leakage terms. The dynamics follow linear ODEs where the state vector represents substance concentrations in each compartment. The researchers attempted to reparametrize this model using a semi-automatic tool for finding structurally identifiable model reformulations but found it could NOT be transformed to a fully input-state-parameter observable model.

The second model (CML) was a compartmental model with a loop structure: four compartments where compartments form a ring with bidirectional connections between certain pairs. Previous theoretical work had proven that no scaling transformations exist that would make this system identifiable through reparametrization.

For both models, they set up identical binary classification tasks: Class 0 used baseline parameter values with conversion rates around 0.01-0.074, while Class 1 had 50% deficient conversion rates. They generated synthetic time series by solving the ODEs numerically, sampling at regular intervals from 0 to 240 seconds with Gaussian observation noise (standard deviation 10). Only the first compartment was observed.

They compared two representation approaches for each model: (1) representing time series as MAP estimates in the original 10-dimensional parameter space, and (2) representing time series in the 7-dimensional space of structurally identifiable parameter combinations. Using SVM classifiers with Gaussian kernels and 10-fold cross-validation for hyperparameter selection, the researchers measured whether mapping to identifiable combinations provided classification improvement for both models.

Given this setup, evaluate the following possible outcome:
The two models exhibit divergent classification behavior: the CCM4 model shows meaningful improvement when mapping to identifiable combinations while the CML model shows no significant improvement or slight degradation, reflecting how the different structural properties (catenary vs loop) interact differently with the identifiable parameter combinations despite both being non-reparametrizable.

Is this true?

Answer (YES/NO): NO